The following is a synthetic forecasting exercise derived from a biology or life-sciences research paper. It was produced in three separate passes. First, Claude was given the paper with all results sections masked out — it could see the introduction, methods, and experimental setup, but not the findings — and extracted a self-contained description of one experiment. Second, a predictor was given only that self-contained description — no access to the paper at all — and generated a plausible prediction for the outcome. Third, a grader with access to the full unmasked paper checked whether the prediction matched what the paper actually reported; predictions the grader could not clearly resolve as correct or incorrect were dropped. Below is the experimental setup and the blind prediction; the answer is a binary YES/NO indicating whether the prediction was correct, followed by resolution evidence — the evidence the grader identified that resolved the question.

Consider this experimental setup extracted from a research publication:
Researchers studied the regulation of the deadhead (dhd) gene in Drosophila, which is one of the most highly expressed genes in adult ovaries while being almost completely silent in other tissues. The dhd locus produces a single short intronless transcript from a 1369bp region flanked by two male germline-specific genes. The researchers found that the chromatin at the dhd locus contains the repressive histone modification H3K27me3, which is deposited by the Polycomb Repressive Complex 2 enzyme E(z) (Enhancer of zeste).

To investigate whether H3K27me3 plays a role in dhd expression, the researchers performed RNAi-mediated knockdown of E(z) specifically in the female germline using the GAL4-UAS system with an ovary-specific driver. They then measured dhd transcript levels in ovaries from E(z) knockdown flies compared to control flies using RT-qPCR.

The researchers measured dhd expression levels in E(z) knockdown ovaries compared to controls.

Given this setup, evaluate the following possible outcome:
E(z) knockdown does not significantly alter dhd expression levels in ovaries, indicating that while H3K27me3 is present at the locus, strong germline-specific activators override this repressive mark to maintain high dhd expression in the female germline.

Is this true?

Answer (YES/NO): NO